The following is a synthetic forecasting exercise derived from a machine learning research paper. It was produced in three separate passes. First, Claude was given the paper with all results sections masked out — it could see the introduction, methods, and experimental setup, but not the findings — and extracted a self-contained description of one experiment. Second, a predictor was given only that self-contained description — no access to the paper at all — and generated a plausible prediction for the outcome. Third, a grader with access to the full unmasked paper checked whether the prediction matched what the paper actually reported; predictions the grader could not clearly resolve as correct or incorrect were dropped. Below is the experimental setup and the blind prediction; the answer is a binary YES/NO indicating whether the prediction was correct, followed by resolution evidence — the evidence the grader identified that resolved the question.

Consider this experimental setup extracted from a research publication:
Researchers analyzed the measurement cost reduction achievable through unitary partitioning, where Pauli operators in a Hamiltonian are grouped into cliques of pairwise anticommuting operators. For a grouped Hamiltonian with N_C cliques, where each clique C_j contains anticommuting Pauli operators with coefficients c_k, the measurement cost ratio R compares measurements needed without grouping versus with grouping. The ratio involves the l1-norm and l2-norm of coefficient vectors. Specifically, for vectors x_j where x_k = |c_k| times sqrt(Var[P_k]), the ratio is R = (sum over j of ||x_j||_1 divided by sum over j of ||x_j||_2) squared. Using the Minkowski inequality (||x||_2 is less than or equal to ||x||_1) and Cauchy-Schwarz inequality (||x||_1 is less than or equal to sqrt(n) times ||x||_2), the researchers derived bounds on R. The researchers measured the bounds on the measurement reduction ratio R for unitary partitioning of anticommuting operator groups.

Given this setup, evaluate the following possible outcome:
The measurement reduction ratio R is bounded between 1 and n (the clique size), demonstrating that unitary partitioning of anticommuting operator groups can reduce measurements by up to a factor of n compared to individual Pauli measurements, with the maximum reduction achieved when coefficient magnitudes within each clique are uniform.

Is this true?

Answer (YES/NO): NO